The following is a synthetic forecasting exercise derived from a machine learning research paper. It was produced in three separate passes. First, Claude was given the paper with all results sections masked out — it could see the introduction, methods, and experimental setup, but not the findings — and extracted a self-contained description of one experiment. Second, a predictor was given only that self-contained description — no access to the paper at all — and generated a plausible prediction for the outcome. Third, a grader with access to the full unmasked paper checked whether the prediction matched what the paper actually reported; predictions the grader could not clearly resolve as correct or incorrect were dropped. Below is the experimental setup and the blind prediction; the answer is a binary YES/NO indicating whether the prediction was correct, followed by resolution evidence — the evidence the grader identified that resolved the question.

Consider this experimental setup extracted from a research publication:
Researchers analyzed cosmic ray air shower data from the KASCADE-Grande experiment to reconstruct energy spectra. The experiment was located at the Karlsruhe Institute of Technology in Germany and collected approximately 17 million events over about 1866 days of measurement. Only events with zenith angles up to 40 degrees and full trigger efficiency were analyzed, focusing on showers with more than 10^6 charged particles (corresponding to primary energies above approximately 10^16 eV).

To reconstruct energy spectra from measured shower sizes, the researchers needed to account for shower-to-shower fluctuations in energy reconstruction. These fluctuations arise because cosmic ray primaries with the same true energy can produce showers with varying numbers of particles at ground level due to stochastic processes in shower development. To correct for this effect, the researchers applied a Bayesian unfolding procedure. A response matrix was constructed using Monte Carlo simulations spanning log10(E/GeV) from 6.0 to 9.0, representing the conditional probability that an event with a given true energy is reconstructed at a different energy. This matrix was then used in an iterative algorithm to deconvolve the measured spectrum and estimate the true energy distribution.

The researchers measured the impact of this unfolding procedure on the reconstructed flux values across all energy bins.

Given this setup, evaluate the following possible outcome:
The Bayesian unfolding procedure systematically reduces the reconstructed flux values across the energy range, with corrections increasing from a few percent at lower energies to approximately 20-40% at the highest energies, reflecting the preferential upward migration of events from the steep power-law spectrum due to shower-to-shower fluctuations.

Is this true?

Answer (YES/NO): NO